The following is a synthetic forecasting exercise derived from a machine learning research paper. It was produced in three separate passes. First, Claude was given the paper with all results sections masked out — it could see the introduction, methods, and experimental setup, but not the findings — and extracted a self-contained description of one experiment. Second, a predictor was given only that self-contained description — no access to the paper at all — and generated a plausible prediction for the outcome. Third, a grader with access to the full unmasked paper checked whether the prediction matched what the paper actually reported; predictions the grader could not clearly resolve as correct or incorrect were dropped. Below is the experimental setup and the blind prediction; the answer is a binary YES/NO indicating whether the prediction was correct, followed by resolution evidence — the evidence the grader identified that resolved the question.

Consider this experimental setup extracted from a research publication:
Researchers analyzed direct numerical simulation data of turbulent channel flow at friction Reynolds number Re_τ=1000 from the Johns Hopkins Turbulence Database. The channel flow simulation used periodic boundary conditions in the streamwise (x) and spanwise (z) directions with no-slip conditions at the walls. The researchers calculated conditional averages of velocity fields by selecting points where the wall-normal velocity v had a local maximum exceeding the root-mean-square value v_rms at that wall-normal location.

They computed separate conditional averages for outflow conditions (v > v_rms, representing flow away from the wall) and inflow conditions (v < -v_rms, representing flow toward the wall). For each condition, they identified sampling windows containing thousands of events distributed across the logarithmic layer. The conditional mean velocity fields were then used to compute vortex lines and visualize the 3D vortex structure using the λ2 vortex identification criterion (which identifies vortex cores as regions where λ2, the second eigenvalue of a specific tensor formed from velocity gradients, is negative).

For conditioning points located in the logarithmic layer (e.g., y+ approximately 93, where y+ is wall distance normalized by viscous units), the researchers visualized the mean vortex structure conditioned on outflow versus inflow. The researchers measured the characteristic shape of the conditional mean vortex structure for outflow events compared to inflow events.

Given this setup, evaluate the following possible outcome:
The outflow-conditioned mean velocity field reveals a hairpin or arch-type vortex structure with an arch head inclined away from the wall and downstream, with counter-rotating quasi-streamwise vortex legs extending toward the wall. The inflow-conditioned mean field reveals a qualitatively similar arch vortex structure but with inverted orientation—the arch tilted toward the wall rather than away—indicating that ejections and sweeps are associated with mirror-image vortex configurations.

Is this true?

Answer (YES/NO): NO